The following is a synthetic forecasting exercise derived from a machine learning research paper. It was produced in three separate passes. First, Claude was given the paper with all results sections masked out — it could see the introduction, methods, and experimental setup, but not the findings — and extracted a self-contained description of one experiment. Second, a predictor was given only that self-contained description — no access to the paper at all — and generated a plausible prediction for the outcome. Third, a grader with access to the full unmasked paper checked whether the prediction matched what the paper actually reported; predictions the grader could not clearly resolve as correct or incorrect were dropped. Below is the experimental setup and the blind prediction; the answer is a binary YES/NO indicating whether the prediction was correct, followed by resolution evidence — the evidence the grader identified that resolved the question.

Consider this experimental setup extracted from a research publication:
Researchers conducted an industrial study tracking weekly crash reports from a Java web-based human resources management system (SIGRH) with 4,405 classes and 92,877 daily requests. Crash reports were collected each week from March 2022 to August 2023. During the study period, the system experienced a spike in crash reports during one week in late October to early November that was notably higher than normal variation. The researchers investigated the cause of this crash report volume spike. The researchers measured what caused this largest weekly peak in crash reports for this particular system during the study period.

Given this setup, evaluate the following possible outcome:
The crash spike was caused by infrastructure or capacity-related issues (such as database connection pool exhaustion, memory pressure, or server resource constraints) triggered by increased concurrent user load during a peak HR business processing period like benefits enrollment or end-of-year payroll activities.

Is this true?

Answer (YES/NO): NO